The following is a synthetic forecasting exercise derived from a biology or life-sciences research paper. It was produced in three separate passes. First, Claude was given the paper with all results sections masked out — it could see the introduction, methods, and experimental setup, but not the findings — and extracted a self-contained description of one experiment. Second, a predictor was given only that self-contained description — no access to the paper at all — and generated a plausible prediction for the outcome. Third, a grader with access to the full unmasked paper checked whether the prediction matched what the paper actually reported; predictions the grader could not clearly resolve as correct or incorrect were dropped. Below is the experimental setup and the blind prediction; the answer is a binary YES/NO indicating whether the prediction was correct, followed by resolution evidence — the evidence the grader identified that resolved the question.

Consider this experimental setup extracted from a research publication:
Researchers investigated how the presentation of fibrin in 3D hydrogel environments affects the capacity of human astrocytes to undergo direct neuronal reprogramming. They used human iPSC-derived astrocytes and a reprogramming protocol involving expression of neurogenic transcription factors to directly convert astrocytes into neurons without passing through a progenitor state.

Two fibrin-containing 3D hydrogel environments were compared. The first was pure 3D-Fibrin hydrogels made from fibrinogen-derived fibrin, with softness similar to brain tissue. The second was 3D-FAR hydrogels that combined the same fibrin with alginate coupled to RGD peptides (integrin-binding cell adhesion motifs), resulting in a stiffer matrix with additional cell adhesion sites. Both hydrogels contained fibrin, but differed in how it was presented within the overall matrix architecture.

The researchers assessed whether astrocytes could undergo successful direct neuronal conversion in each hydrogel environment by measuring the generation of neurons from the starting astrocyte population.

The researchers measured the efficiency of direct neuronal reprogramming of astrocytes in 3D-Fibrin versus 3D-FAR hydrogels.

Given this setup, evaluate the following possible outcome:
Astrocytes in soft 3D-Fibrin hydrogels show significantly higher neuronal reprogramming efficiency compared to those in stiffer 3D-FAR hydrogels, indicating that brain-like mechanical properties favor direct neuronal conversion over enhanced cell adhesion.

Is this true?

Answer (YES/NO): YES